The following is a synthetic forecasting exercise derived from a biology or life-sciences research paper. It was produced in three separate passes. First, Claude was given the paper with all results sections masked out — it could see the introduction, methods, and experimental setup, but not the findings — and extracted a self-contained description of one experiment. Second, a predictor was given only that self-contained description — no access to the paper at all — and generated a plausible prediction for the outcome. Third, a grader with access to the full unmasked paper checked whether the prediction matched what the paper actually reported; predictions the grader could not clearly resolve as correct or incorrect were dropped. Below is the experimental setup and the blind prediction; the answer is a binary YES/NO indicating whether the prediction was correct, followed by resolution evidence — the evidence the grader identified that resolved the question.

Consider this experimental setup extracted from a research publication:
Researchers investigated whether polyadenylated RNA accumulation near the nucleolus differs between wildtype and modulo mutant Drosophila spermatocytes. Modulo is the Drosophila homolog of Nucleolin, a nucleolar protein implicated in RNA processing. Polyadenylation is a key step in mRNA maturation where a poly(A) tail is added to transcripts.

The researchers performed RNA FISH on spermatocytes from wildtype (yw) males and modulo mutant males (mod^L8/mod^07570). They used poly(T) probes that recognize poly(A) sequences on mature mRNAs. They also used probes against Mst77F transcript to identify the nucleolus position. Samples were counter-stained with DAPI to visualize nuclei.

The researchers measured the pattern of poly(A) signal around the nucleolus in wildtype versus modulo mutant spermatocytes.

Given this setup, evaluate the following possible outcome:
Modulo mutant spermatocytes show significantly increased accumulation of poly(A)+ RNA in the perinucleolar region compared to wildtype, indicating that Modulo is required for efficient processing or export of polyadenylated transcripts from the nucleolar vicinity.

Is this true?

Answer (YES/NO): NO